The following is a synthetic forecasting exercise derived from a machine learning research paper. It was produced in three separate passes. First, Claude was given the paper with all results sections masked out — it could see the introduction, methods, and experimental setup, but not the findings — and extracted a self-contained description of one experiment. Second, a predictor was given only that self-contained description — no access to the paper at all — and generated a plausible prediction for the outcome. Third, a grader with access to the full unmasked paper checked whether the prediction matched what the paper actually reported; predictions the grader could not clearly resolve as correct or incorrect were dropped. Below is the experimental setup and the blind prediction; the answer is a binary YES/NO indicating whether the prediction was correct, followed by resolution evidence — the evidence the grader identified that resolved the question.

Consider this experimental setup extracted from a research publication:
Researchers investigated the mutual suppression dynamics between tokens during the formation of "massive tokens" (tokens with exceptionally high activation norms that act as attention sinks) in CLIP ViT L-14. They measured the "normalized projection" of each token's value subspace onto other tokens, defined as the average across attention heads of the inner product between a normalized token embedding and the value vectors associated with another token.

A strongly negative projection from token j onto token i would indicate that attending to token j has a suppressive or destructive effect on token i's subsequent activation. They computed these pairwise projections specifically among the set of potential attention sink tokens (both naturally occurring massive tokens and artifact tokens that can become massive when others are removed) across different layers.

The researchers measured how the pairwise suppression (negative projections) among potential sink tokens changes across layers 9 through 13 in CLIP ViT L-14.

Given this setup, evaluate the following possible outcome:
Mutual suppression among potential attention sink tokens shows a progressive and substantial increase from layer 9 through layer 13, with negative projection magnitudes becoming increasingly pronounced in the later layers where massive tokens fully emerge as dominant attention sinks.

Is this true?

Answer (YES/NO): NO